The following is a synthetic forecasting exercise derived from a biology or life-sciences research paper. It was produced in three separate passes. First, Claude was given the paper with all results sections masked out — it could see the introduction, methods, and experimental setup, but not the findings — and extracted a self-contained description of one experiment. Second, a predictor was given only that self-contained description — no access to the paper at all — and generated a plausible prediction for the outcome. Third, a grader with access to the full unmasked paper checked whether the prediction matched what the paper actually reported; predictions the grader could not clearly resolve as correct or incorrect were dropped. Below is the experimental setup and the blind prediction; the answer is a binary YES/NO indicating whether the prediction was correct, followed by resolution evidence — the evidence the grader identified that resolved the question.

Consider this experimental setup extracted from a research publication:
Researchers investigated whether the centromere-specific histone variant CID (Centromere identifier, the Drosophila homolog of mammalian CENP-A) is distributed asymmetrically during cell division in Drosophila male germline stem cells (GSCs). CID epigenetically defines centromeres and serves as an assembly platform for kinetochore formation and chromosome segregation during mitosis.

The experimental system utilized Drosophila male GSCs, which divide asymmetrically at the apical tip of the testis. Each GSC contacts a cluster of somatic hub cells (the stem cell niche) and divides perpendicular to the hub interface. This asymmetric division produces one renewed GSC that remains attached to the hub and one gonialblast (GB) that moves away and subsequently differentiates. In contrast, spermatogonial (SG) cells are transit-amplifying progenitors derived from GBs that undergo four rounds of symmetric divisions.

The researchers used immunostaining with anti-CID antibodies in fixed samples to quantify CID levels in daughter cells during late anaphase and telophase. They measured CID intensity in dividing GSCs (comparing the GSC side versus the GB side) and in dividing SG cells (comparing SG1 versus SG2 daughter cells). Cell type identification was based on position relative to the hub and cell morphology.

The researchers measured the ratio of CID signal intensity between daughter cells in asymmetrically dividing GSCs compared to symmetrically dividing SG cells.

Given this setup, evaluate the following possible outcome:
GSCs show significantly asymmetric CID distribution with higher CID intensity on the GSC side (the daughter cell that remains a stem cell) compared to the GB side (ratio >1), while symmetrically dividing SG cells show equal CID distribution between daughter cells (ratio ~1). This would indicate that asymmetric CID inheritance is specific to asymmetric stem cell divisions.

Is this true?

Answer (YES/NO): YES